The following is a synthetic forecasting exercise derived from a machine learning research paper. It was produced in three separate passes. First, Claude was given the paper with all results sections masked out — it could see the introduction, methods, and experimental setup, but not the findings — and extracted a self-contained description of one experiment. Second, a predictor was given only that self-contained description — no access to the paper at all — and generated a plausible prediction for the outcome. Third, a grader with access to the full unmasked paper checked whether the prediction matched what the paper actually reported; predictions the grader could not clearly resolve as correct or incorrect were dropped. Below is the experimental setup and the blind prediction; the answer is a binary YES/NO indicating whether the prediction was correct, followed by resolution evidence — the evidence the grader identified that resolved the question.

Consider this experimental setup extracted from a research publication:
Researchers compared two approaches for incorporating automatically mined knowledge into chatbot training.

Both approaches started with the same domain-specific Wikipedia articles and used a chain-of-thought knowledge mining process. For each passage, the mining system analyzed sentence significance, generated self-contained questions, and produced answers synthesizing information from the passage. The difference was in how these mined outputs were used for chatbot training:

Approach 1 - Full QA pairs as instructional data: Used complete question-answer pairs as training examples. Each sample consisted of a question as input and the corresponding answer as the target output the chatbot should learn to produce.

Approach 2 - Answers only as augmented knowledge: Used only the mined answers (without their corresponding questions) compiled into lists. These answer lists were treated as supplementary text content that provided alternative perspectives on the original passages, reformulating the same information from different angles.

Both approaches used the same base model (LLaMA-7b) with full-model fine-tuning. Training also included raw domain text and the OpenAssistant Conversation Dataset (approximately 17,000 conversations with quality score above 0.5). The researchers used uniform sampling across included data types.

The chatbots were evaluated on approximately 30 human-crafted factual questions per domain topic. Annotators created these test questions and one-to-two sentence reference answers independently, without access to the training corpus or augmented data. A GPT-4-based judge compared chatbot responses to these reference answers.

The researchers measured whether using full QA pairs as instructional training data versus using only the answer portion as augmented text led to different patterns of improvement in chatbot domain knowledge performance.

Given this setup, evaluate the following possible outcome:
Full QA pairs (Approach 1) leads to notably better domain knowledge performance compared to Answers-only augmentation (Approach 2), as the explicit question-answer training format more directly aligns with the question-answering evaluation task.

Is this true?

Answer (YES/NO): NO